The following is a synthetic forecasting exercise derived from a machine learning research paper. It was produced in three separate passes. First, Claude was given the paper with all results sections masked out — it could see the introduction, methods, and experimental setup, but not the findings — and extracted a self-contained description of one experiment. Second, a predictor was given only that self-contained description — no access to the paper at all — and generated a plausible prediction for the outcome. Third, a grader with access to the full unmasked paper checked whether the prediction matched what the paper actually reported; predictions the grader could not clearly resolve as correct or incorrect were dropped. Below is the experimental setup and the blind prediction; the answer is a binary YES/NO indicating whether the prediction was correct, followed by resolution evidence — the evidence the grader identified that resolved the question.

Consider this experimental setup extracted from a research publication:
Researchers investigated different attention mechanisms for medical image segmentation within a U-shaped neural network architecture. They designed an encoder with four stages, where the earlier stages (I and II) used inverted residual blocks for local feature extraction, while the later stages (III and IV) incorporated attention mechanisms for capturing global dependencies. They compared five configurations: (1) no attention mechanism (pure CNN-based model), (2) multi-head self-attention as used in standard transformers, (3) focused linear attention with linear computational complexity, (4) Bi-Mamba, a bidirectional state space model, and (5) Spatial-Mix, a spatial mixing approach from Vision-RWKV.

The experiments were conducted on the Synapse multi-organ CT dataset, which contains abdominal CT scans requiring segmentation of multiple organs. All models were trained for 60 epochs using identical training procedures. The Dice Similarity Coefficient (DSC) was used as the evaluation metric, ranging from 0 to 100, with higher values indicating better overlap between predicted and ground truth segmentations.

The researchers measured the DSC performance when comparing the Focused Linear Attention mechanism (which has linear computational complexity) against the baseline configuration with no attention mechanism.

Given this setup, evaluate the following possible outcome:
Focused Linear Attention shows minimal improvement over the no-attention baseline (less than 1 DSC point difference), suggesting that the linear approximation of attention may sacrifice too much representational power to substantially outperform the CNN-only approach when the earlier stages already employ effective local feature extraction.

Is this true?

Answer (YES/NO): NO